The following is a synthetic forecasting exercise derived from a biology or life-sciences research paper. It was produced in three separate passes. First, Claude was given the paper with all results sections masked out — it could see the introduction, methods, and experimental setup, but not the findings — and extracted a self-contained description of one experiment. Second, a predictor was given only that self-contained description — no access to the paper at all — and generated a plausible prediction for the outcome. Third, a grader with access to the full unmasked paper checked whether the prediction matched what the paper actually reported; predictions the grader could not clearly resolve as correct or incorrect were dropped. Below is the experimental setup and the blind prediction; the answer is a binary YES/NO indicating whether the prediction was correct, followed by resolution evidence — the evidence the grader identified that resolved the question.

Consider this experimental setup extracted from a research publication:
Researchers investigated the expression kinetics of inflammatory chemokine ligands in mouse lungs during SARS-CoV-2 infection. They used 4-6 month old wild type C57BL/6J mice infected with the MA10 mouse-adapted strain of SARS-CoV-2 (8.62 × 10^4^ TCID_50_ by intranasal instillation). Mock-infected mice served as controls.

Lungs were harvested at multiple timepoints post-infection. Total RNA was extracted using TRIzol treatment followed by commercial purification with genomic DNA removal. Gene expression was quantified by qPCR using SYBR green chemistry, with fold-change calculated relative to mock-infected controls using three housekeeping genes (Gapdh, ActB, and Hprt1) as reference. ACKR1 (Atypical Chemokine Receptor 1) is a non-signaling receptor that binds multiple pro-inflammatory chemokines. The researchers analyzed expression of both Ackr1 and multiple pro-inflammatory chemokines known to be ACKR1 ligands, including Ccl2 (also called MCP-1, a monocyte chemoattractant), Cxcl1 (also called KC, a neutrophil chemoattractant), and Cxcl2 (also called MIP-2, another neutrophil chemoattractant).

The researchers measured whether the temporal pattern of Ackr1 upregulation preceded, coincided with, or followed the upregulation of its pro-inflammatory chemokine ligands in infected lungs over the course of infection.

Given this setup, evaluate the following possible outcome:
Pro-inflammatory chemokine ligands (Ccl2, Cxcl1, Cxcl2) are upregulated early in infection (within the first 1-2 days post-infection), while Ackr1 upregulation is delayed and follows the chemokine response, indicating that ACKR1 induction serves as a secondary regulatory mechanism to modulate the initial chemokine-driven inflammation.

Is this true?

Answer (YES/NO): NO